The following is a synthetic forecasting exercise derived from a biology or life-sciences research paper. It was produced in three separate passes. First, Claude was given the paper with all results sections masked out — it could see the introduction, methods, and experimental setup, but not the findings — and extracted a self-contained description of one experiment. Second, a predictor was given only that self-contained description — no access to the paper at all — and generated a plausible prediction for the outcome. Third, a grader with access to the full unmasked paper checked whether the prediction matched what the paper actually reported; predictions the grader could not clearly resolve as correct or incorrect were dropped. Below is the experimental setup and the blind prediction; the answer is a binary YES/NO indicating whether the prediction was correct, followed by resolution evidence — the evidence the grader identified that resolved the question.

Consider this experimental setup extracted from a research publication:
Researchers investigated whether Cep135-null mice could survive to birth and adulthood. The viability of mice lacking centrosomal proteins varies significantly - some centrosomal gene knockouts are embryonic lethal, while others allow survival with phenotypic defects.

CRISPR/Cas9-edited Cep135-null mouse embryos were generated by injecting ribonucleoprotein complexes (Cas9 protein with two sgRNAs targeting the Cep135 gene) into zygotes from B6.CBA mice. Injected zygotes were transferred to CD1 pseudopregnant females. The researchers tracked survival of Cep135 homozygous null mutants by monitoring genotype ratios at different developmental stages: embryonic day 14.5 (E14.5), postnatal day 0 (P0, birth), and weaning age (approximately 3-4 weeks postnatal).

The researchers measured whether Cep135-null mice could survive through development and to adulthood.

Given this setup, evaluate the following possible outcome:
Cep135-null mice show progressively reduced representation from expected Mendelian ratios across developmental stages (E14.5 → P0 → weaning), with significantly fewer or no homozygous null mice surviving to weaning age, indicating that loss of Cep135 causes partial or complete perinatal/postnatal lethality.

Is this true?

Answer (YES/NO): YES